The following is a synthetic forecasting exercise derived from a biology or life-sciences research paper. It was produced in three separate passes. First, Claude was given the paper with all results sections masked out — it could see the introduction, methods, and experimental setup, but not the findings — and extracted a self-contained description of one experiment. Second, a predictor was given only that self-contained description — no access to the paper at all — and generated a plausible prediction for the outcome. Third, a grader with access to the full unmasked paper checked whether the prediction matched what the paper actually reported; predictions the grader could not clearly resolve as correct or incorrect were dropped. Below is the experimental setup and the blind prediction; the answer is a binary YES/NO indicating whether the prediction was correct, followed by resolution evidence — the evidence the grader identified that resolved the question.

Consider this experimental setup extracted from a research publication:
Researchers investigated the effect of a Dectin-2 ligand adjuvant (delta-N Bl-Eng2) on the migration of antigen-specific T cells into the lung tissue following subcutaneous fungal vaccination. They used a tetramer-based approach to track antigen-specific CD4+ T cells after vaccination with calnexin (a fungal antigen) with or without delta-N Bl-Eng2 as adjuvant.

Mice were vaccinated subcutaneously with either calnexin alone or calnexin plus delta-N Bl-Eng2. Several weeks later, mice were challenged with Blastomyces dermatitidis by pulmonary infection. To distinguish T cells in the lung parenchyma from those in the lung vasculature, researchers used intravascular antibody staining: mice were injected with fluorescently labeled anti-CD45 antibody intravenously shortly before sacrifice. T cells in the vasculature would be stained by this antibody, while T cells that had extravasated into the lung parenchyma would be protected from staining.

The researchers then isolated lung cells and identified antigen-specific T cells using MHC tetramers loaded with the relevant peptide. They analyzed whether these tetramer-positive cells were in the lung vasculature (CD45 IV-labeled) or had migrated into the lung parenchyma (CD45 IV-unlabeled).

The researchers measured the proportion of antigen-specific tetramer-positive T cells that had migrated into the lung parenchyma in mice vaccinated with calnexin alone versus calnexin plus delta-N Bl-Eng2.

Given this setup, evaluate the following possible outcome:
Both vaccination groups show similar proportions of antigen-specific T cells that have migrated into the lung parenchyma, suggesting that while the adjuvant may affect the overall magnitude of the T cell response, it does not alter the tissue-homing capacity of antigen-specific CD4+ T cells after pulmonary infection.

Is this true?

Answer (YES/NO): NO